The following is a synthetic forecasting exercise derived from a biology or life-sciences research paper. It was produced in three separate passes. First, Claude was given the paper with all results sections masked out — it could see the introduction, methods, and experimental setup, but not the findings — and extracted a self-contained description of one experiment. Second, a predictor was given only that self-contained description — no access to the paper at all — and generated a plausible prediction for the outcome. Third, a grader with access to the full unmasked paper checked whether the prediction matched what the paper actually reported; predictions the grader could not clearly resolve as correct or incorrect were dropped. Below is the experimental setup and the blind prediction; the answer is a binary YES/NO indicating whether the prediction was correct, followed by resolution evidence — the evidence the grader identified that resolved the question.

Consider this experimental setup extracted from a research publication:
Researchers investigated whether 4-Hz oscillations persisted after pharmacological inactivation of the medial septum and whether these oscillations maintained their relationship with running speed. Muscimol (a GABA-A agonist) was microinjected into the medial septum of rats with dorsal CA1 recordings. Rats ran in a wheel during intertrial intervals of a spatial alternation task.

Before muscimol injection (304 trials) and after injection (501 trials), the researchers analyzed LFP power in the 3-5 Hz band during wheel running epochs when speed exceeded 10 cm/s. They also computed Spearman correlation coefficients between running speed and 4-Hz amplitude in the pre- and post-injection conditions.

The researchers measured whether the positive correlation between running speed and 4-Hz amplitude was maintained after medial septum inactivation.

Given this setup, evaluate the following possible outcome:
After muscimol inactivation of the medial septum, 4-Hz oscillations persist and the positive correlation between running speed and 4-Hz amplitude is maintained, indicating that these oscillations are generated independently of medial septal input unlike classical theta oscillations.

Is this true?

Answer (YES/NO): YES